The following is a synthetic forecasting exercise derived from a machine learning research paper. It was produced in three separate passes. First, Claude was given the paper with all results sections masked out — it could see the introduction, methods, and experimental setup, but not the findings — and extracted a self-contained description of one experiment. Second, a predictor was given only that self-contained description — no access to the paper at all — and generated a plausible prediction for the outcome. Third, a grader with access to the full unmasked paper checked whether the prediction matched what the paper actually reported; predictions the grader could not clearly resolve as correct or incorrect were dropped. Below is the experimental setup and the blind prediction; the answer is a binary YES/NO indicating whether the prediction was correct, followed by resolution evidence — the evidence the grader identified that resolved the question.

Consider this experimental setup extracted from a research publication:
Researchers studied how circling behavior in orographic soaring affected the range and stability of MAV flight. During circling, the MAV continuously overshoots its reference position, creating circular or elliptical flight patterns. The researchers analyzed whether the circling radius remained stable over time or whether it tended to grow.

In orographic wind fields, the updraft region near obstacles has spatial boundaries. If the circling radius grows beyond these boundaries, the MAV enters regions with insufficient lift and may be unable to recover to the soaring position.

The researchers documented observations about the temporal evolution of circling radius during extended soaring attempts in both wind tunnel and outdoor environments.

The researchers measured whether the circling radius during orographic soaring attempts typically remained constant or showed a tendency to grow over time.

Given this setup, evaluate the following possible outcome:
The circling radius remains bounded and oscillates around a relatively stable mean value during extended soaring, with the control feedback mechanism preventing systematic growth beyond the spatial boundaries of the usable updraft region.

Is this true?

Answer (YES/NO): NO